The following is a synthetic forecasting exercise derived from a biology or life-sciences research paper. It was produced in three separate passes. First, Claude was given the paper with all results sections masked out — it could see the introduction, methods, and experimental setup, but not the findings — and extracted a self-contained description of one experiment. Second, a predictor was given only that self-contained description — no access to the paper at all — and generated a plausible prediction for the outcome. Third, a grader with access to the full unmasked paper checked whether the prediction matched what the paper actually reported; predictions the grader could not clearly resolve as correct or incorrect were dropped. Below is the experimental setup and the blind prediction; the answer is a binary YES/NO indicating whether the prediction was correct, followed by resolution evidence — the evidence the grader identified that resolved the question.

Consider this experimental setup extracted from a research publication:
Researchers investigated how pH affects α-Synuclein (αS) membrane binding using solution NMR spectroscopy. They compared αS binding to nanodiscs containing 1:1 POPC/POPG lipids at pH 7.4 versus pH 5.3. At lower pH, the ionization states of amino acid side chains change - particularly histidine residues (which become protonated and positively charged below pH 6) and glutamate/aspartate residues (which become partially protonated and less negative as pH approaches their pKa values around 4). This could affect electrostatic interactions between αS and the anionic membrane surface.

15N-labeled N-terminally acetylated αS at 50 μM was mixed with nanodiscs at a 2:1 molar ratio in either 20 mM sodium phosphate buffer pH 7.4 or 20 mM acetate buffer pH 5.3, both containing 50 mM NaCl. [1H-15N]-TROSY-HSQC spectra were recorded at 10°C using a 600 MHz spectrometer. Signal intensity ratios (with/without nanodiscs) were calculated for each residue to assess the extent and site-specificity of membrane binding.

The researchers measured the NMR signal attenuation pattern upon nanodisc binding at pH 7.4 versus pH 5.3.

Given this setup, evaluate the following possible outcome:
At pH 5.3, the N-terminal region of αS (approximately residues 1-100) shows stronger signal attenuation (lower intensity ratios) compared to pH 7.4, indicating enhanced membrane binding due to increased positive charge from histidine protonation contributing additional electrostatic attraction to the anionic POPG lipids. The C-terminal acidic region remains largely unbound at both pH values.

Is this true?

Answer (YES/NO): NO